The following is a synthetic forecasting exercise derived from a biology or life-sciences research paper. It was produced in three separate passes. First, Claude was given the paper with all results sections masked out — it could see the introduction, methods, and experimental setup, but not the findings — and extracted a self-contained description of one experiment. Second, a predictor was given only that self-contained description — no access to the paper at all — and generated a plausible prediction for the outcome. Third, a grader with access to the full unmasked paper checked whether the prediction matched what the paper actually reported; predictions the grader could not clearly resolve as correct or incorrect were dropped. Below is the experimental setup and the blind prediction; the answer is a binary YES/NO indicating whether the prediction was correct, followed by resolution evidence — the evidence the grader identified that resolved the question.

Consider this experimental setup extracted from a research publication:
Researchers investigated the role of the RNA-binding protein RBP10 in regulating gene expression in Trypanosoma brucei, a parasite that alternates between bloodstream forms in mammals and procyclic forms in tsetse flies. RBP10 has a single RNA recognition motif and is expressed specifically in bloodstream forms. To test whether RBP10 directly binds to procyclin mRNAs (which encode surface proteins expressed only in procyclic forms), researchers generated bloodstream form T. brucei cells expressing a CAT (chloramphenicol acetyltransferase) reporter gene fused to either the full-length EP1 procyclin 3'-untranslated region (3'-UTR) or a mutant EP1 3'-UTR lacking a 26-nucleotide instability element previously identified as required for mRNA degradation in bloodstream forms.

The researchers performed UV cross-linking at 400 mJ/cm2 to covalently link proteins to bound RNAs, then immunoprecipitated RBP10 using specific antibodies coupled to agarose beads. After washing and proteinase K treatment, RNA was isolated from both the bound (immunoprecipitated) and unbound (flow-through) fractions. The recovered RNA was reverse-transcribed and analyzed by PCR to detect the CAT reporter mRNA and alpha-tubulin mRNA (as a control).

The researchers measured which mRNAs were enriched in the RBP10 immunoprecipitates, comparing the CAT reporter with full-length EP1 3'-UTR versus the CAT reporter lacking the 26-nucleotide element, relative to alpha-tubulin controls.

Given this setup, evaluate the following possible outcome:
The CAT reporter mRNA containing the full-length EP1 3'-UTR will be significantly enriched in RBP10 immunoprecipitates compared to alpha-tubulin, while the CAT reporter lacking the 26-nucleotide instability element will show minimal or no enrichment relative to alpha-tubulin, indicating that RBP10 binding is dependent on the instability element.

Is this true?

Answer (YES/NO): YES